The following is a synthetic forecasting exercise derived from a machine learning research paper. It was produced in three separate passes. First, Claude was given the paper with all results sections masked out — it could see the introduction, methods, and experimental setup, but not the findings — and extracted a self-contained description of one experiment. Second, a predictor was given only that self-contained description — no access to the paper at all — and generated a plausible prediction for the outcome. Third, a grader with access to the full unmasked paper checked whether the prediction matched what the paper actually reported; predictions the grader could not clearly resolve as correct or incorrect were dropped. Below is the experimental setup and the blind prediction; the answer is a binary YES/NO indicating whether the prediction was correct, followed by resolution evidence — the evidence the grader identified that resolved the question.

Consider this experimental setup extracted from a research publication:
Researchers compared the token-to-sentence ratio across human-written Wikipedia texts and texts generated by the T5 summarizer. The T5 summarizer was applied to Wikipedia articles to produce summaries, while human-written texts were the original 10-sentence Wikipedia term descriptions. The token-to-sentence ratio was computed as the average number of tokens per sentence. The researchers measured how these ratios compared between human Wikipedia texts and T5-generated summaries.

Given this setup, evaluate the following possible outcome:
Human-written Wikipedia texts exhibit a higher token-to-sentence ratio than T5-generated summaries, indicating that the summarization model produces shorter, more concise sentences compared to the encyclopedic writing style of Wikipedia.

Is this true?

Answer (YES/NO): YES